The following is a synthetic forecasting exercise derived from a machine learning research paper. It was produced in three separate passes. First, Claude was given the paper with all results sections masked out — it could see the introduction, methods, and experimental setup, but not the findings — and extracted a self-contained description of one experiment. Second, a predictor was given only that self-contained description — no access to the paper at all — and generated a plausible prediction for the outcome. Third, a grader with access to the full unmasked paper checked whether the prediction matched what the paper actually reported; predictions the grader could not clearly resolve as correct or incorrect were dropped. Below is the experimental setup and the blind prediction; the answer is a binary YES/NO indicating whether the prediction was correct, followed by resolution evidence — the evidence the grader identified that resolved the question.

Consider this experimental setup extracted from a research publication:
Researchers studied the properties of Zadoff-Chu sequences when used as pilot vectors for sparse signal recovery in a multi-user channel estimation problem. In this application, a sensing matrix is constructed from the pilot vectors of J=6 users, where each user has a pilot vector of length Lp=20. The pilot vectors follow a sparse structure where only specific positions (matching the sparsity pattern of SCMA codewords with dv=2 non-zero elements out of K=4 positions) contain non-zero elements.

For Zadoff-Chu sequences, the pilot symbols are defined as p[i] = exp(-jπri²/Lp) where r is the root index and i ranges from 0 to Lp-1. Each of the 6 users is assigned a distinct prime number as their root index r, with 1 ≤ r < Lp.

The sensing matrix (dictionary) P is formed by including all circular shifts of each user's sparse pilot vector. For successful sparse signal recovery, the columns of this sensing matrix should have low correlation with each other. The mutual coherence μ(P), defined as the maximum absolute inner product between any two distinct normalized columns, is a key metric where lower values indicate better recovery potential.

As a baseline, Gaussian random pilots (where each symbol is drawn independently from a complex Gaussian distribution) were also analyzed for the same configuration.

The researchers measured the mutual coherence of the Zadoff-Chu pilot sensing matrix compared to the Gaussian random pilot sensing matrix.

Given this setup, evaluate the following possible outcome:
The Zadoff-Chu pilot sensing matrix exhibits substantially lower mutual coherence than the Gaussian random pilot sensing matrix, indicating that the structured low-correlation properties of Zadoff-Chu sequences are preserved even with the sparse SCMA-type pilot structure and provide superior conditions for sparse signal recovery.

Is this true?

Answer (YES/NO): NO